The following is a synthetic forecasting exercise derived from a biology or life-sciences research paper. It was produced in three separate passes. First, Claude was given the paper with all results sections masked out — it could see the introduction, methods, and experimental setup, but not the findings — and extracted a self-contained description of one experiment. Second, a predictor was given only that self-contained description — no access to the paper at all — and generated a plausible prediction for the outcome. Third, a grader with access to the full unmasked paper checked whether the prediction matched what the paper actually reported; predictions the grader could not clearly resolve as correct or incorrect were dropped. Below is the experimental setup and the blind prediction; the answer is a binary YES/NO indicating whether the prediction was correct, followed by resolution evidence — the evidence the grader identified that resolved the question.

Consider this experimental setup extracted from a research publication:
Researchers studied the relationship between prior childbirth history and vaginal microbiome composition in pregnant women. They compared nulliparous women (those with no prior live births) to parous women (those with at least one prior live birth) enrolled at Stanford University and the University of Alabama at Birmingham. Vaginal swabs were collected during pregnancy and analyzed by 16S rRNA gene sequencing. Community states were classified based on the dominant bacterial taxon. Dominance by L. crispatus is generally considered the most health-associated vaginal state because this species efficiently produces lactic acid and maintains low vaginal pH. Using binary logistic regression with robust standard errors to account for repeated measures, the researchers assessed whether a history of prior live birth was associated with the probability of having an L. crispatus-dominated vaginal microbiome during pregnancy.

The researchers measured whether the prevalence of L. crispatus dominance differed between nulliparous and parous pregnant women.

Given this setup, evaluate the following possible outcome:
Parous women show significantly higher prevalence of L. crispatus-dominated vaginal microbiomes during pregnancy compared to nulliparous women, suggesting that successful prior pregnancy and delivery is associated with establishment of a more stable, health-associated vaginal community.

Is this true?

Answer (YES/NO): NO